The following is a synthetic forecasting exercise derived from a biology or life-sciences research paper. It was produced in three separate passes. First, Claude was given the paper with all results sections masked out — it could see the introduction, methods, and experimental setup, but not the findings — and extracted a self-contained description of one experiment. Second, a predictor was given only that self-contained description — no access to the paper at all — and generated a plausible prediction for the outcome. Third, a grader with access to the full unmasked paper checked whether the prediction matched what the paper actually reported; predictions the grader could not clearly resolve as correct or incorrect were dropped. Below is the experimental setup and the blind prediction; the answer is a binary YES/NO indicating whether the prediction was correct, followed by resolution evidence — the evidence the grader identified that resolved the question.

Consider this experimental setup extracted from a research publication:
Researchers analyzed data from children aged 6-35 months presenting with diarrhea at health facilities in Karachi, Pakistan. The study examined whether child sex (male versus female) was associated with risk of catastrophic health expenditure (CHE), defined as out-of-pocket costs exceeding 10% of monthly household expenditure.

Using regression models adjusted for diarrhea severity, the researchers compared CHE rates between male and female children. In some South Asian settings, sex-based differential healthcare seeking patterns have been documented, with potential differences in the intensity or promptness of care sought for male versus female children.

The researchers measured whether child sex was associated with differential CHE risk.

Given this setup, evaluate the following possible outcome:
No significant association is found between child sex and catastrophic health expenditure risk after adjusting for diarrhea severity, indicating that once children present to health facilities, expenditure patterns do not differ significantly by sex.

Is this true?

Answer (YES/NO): YES